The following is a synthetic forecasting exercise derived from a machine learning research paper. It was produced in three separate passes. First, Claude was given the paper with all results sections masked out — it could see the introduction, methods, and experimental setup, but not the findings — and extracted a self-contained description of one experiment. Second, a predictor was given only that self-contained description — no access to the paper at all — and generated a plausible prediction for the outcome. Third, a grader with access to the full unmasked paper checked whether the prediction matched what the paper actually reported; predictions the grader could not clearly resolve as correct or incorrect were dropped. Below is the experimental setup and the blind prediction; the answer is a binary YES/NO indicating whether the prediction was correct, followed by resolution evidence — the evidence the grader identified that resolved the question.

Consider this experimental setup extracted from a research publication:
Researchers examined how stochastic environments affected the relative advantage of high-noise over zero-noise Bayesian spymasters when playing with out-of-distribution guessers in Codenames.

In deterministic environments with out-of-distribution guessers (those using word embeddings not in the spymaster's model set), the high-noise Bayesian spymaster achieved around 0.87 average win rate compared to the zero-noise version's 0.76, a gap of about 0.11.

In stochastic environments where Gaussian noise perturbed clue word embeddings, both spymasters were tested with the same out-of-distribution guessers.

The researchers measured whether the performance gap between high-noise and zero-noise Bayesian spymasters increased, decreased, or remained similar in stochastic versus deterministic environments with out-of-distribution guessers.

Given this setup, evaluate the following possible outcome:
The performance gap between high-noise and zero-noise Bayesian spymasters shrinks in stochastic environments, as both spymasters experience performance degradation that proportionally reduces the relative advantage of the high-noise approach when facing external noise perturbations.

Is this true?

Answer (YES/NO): NO